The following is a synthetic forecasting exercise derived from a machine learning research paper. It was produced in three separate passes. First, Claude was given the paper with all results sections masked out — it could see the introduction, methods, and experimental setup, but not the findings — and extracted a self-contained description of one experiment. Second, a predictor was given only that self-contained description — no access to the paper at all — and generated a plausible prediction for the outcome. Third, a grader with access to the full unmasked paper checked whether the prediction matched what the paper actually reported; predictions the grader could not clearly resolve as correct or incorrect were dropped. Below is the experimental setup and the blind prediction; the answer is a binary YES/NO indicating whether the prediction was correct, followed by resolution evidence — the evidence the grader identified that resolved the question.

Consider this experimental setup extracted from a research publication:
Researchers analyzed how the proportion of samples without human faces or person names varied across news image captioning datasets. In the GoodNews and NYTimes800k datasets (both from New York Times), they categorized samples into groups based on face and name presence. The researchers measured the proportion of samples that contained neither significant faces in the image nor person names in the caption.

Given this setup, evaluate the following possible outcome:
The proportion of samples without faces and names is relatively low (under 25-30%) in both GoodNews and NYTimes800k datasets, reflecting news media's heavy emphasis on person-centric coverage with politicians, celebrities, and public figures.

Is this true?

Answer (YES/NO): NO